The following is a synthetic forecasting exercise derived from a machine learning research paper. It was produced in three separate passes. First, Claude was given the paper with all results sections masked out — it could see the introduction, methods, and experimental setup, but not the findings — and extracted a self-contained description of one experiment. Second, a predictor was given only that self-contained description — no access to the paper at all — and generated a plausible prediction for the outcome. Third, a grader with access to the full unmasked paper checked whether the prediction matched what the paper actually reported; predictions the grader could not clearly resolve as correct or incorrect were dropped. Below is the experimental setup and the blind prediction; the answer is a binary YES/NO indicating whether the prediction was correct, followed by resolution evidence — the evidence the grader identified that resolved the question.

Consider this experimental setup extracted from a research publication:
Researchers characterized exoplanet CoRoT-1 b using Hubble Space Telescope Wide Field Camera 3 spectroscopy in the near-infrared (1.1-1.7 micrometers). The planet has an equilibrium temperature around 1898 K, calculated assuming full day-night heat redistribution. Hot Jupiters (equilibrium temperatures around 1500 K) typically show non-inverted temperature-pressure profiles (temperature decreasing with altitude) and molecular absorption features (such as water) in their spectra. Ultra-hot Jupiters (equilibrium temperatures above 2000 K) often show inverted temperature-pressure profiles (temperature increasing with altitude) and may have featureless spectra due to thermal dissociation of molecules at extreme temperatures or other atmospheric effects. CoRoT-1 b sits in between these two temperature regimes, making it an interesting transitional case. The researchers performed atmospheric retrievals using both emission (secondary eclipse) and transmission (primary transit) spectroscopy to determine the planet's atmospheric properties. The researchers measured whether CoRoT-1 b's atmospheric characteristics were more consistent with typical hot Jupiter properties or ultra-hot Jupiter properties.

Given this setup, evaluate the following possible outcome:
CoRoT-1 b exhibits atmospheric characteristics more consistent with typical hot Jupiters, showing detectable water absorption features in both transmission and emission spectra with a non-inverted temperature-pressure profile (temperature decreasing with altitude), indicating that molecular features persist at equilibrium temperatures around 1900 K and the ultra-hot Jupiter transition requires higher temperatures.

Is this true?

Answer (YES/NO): NO